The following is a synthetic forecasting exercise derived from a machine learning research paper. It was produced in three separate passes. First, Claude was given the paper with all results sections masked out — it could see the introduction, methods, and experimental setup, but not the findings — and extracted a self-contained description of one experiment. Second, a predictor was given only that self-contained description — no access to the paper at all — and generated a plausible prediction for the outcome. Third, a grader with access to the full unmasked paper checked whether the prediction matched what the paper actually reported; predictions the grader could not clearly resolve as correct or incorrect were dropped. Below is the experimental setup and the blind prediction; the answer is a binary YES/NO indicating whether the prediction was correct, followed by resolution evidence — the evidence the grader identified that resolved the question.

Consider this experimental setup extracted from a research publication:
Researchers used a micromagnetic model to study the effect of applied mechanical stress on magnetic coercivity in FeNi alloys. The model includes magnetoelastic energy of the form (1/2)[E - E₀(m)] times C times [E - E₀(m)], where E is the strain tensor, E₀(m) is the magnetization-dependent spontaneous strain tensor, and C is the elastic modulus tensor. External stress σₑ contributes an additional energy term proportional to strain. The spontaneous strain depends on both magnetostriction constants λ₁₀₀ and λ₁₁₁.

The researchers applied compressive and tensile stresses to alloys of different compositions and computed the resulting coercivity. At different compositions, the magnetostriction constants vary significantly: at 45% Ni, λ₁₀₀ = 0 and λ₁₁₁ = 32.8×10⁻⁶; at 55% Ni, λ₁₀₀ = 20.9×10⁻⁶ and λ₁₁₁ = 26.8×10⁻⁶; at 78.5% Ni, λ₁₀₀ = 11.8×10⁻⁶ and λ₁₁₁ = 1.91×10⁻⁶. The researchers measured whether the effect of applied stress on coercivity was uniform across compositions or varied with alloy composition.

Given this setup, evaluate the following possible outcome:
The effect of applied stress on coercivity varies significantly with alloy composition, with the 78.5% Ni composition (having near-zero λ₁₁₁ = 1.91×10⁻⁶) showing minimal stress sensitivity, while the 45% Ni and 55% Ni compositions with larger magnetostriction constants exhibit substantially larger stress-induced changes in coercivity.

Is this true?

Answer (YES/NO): NO